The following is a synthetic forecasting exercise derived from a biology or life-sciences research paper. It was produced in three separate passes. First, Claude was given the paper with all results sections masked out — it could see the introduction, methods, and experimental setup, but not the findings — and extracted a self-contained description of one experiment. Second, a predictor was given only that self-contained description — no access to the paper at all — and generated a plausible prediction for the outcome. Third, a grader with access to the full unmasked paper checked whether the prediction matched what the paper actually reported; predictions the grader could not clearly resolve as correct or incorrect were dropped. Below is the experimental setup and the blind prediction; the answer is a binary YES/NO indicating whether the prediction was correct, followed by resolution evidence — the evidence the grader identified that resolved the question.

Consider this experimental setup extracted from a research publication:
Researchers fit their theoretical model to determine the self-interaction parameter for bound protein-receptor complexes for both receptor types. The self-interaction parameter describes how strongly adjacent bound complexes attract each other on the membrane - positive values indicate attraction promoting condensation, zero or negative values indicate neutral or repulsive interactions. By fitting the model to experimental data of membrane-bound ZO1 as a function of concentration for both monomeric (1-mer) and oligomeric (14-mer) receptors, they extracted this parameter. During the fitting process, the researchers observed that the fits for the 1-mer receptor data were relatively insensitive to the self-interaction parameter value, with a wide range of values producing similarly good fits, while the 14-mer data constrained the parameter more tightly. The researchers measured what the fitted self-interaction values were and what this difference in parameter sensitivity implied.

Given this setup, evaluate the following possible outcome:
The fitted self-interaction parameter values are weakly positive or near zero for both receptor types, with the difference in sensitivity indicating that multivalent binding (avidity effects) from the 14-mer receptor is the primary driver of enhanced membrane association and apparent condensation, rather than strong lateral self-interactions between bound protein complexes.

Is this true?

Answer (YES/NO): NO